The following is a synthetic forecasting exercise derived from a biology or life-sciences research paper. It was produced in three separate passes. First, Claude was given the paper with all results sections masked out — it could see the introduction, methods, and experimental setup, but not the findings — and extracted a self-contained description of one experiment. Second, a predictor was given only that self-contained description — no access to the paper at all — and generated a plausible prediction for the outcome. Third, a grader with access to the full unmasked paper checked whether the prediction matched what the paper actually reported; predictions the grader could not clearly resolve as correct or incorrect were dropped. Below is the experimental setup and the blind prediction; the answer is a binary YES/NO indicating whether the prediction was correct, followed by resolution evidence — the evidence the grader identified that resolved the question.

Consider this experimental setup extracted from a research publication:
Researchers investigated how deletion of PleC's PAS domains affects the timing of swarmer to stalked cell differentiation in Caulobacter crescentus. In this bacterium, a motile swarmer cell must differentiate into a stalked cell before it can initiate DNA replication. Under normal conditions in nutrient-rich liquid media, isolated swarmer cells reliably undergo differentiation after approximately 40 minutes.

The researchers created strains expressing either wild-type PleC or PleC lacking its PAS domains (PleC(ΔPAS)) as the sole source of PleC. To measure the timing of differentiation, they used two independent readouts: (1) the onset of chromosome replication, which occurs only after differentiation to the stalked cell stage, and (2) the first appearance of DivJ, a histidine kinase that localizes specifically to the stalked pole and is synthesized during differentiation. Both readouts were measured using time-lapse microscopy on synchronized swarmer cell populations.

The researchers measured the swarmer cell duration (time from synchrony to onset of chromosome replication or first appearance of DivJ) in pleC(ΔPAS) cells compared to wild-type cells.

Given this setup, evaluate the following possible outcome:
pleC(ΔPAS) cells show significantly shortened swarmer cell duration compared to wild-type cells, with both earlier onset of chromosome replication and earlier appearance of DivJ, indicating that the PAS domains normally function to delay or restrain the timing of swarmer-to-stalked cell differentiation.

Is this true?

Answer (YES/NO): YES